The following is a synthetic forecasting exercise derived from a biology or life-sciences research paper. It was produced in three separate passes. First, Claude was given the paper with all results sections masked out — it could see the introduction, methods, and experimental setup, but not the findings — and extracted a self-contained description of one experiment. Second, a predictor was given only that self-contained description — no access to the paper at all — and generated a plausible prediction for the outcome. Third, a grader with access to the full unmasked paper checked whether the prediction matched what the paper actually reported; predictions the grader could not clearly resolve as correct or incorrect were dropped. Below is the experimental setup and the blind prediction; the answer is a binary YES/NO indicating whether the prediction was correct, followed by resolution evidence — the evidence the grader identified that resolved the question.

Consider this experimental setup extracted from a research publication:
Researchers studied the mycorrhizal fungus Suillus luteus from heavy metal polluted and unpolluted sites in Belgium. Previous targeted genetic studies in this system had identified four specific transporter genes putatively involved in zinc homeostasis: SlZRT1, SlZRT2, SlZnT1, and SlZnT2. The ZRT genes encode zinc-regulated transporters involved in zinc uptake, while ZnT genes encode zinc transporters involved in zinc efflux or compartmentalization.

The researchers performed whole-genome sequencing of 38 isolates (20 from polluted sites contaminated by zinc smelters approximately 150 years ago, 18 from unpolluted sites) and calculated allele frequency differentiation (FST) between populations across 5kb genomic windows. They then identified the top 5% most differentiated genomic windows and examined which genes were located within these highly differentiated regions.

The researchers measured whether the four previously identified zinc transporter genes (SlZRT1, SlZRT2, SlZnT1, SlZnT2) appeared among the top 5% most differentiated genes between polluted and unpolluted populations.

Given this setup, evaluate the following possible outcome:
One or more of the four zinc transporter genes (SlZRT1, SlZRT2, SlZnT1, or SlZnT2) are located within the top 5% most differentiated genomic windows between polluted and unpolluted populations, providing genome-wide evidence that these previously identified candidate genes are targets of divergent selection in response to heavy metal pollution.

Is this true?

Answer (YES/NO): NO